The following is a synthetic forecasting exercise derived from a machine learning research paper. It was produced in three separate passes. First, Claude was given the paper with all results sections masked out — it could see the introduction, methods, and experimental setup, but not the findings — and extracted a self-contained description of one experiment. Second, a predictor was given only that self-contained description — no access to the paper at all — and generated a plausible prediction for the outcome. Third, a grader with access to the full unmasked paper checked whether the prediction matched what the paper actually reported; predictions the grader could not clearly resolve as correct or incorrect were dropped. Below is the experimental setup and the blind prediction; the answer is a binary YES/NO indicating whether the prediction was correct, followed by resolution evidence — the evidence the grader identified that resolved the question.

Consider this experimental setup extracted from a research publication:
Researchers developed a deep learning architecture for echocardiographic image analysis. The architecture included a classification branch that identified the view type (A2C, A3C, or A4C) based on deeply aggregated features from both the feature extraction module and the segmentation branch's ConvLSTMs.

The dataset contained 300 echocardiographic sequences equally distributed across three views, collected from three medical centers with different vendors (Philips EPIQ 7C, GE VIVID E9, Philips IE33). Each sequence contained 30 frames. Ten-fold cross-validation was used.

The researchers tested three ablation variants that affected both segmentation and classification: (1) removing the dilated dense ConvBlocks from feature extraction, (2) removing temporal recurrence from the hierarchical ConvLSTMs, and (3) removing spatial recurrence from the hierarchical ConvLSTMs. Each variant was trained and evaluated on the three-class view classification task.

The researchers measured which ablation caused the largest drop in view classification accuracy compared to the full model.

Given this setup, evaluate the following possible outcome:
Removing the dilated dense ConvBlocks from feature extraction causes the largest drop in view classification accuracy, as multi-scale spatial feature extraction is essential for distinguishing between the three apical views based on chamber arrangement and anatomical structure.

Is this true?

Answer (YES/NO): YES